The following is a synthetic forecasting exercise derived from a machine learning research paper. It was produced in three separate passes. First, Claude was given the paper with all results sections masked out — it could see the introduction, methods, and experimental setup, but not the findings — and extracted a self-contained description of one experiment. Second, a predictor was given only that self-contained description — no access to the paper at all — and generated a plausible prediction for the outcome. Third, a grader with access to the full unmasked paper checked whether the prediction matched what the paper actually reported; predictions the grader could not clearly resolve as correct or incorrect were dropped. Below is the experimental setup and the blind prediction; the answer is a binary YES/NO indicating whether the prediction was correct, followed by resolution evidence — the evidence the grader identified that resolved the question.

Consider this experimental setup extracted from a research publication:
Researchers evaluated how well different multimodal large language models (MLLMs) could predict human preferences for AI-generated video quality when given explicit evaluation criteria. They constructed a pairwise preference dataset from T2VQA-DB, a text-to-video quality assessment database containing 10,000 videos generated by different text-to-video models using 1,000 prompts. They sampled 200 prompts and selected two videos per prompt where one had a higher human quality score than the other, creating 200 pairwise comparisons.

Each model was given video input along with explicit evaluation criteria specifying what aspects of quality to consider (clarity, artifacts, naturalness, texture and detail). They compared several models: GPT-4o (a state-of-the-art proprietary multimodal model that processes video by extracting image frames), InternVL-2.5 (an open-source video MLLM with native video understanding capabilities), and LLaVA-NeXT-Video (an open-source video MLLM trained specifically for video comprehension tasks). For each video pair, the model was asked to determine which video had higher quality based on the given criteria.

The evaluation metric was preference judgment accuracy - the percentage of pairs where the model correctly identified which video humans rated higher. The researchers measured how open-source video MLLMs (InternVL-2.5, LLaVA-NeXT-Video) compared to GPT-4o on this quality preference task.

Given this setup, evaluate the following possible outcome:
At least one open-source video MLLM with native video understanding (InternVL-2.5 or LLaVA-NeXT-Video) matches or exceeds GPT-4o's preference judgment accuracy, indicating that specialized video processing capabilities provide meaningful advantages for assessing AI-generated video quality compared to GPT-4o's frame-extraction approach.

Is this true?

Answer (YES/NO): NO